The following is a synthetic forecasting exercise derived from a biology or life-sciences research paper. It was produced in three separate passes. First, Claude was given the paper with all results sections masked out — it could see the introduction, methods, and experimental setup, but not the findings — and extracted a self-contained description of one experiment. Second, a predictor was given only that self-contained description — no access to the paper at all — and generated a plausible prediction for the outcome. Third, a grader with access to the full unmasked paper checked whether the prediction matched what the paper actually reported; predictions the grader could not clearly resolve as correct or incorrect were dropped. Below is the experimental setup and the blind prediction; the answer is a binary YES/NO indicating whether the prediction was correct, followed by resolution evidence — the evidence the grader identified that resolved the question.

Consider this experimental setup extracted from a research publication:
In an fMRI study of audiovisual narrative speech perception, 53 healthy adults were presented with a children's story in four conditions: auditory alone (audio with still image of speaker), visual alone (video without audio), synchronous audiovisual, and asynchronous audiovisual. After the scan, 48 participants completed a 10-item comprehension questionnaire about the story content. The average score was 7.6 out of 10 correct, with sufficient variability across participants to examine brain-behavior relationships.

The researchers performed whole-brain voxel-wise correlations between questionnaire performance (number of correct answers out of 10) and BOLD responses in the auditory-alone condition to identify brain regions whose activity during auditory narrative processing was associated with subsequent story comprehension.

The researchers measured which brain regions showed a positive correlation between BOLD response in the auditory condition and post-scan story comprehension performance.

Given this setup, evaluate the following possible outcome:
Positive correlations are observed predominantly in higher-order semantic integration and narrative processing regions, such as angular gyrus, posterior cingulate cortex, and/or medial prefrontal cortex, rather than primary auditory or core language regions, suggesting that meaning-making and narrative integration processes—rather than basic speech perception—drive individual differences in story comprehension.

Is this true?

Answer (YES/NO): NO